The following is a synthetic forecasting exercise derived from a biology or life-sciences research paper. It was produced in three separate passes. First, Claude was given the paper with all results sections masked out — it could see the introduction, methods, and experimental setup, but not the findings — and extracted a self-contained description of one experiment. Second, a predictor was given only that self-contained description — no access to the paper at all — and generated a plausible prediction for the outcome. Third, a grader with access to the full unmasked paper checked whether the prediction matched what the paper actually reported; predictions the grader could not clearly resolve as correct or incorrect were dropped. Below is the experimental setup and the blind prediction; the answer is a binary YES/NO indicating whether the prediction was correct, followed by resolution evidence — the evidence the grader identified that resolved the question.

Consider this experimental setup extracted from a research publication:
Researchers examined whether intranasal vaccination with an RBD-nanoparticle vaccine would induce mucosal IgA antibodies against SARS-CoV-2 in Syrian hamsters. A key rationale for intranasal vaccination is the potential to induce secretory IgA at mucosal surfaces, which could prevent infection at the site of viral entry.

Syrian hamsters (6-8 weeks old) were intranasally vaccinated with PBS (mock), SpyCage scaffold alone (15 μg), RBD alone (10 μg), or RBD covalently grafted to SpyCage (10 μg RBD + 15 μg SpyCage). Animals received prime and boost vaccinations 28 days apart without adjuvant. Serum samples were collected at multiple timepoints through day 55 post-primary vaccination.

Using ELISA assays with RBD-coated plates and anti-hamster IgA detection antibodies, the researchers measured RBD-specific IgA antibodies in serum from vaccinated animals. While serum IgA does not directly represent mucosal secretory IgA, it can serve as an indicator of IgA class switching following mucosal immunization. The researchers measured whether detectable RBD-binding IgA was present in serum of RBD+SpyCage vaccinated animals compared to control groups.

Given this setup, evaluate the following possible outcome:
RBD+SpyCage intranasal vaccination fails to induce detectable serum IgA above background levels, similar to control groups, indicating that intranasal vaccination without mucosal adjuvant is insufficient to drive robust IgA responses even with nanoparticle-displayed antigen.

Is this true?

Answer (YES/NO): NO